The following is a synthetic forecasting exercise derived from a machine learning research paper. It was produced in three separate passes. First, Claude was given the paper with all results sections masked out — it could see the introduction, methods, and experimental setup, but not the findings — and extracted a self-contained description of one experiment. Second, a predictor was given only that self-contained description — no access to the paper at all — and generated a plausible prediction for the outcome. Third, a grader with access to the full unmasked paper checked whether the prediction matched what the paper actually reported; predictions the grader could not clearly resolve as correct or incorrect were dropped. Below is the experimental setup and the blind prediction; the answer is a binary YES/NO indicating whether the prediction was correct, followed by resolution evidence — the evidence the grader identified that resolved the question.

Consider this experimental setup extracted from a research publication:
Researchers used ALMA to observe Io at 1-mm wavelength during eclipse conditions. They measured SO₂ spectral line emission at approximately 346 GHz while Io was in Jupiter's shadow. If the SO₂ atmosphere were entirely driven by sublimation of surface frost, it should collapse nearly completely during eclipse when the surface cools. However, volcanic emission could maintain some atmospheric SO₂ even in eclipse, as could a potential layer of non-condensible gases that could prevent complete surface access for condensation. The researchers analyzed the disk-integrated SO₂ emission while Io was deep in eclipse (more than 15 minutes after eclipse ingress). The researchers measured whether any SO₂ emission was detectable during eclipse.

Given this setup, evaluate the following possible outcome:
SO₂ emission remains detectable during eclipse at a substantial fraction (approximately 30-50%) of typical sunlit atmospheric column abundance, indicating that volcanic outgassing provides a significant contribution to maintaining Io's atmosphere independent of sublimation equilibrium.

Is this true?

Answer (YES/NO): YES